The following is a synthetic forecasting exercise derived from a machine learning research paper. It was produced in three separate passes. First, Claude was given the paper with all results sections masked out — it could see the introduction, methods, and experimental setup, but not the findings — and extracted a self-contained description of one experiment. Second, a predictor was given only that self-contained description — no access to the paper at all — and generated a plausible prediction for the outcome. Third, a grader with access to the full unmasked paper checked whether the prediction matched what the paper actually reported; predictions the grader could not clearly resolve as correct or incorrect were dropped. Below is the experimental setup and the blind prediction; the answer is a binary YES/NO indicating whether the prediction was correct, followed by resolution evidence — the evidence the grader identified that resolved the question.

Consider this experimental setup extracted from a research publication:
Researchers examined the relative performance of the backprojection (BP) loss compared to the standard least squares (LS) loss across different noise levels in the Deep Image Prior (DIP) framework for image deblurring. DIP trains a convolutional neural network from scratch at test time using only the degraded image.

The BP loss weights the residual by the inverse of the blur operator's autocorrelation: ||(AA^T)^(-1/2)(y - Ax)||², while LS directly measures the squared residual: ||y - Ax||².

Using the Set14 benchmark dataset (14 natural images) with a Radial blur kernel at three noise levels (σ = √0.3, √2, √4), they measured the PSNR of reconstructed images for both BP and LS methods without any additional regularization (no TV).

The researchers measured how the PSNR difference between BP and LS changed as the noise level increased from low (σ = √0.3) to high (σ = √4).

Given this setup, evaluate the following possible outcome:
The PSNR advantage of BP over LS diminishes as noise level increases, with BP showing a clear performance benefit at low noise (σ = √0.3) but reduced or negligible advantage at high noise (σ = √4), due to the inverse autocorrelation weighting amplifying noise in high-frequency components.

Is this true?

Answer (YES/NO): YES